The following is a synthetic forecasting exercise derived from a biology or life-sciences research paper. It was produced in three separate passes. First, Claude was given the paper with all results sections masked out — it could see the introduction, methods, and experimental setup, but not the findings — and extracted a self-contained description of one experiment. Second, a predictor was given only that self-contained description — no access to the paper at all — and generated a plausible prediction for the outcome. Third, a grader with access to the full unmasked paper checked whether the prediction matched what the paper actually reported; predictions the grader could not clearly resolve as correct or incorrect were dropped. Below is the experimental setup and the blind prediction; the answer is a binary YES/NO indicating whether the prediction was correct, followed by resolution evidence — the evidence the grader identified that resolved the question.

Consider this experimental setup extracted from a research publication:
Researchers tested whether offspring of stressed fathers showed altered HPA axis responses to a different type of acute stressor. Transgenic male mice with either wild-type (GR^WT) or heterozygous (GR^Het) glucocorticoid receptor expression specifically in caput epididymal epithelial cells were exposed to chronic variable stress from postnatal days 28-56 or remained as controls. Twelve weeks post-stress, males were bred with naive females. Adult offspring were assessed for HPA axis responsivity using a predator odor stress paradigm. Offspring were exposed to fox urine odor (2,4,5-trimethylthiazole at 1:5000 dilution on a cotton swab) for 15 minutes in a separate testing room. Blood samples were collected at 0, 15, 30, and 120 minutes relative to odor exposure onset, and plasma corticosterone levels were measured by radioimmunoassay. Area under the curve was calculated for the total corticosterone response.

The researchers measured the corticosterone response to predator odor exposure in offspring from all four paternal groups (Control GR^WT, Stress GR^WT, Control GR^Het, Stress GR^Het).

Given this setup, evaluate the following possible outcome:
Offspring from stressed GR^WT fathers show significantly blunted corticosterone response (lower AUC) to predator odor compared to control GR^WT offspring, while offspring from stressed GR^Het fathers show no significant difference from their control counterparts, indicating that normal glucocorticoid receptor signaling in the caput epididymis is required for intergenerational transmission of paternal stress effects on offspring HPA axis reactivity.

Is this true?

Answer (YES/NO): NO